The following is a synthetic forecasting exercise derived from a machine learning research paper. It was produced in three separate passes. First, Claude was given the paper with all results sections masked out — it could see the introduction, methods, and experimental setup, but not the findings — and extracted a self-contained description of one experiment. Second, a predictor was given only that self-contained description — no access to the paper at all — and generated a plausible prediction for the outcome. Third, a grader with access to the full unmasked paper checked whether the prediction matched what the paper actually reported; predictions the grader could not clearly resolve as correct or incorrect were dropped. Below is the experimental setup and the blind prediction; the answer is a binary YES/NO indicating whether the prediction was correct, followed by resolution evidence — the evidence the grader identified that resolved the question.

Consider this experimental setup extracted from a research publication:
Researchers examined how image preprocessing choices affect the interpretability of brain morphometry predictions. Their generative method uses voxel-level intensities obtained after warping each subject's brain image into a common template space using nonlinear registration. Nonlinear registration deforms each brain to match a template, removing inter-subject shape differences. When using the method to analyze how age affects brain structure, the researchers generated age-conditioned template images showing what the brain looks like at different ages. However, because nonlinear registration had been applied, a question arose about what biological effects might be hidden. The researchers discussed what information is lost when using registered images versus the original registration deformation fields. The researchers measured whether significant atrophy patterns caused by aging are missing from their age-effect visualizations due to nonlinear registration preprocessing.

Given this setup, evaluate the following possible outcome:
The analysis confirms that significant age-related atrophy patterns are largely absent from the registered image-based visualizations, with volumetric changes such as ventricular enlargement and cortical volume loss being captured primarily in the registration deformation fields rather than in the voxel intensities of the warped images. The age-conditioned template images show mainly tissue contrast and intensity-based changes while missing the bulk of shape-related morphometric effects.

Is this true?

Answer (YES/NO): NO